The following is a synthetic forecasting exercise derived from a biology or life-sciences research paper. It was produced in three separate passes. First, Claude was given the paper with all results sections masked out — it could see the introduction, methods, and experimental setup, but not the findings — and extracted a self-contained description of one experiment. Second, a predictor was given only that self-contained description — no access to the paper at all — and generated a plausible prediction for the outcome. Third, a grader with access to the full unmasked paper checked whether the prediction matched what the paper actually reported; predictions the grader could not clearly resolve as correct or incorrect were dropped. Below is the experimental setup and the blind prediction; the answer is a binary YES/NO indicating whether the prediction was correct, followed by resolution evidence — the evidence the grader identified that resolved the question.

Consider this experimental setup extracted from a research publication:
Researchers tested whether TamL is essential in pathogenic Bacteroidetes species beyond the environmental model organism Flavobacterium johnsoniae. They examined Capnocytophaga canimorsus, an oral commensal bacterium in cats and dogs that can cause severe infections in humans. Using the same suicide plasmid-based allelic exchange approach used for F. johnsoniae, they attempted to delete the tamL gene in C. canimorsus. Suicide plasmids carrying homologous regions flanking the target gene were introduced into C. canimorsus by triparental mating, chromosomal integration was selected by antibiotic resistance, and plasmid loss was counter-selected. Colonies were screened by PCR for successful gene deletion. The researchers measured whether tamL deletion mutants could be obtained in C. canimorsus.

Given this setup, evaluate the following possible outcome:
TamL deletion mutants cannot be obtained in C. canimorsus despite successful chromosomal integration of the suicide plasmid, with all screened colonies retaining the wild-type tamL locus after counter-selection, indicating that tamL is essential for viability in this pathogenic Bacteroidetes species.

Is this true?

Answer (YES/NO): NO